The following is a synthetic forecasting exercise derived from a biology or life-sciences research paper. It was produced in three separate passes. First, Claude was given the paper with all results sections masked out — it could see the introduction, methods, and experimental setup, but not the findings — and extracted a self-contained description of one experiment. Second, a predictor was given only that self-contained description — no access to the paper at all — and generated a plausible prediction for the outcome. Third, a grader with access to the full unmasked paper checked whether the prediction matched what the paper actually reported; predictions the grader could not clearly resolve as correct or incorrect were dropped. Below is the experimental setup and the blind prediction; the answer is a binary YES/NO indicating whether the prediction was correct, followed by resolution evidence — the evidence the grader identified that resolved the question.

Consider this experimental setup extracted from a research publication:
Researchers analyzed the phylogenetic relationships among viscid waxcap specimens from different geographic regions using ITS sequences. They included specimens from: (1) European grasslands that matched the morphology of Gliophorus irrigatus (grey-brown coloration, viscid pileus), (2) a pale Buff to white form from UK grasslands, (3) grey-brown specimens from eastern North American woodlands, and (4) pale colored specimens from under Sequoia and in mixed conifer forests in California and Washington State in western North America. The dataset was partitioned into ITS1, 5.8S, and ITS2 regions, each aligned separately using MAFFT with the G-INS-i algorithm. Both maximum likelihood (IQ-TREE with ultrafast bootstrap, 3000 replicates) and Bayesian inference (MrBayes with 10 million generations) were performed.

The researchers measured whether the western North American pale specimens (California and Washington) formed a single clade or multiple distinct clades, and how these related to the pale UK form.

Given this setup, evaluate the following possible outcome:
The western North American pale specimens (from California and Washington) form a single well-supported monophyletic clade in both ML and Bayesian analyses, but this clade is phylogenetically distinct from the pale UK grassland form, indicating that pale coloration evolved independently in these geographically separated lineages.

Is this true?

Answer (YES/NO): NO